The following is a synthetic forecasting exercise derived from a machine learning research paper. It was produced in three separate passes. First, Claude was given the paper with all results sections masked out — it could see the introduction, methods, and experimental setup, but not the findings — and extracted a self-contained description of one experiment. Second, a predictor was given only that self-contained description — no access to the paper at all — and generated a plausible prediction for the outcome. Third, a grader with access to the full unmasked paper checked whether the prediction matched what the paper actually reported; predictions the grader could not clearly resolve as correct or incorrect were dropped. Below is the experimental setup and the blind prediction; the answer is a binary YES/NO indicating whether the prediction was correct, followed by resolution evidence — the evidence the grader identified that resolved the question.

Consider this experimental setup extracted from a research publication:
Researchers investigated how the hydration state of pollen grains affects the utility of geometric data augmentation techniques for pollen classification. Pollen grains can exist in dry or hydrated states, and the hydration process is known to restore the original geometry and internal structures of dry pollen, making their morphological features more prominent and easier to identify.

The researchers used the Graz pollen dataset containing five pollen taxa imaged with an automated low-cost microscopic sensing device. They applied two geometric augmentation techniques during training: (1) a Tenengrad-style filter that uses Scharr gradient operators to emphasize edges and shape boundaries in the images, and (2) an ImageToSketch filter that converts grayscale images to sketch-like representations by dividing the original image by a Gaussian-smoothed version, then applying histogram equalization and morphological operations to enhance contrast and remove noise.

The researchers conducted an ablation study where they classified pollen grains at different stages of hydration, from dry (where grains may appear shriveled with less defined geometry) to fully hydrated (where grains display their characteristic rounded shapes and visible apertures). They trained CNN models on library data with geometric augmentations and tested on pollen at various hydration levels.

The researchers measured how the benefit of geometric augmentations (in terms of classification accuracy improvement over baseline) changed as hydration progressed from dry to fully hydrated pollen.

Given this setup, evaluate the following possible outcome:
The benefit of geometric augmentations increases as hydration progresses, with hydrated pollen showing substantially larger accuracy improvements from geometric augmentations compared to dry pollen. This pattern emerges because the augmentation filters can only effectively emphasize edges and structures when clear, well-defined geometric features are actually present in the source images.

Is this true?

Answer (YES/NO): YES